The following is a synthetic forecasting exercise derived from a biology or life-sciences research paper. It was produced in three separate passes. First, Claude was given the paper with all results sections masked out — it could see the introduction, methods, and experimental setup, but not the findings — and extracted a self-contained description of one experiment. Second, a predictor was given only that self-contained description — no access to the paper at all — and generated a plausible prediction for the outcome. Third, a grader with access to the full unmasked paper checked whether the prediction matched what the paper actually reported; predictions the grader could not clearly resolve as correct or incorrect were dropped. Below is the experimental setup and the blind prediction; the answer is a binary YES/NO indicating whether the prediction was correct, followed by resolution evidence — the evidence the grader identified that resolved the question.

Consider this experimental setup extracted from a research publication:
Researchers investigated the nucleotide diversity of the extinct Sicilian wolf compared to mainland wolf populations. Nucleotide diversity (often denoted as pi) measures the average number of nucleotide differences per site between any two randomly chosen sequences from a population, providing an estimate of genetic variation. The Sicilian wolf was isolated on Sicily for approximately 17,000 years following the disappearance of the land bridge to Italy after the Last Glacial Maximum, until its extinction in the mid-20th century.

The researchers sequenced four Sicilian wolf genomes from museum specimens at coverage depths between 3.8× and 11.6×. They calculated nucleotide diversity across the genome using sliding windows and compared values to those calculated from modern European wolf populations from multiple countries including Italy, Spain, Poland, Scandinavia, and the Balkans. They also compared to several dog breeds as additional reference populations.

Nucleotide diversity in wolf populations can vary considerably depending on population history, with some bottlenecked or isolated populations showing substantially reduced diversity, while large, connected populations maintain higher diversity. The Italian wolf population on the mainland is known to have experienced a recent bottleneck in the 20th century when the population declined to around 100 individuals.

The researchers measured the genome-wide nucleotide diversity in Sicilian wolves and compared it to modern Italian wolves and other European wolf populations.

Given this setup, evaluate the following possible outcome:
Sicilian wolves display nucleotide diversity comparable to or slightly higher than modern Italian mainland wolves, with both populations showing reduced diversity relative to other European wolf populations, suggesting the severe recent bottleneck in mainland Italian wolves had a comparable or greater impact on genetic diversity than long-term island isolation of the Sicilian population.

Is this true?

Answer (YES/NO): NO